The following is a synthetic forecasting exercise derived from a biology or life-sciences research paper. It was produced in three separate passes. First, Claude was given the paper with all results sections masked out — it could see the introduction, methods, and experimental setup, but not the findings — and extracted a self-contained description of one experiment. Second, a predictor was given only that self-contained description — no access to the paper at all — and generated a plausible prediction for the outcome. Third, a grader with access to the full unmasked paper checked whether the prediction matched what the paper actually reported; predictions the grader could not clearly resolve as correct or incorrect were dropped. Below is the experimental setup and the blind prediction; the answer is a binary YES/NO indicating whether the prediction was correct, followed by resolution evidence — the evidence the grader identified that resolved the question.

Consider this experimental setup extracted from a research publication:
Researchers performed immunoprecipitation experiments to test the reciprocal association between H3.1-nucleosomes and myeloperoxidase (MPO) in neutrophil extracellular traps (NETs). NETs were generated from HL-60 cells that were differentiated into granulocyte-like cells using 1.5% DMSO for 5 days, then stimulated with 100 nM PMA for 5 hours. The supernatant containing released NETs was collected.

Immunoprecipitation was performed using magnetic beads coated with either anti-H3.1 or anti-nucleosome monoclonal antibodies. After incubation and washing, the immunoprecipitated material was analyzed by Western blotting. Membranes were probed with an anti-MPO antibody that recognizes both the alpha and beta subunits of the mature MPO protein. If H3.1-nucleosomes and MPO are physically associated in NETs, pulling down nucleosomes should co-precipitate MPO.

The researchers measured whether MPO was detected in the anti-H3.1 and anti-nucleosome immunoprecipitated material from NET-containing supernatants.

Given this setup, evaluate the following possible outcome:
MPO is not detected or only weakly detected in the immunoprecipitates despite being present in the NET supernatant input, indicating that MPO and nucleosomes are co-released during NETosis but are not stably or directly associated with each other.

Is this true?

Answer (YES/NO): NO